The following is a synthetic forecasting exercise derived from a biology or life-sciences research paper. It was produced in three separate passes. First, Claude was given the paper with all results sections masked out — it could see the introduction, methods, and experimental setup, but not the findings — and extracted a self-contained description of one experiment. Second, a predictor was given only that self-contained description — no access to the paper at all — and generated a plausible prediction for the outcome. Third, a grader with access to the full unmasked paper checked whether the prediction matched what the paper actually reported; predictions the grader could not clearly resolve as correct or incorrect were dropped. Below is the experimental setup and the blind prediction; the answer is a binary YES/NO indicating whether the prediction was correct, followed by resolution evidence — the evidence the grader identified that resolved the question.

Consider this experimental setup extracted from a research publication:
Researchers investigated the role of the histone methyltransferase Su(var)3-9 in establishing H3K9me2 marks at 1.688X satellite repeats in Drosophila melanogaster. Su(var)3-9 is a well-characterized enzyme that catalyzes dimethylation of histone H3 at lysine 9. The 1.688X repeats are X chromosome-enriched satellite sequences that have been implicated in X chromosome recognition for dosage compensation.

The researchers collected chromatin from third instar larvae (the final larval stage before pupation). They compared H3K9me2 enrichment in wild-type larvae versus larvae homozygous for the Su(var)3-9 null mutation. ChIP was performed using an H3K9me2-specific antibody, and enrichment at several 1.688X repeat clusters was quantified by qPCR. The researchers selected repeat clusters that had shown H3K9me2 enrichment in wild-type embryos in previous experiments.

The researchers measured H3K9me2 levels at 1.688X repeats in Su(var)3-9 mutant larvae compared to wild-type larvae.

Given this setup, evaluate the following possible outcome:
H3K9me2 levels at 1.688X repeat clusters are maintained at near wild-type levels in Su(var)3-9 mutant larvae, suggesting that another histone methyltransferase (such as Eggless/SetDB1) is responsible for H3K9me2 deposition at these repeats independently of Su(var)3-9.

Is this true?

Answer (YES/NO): NO